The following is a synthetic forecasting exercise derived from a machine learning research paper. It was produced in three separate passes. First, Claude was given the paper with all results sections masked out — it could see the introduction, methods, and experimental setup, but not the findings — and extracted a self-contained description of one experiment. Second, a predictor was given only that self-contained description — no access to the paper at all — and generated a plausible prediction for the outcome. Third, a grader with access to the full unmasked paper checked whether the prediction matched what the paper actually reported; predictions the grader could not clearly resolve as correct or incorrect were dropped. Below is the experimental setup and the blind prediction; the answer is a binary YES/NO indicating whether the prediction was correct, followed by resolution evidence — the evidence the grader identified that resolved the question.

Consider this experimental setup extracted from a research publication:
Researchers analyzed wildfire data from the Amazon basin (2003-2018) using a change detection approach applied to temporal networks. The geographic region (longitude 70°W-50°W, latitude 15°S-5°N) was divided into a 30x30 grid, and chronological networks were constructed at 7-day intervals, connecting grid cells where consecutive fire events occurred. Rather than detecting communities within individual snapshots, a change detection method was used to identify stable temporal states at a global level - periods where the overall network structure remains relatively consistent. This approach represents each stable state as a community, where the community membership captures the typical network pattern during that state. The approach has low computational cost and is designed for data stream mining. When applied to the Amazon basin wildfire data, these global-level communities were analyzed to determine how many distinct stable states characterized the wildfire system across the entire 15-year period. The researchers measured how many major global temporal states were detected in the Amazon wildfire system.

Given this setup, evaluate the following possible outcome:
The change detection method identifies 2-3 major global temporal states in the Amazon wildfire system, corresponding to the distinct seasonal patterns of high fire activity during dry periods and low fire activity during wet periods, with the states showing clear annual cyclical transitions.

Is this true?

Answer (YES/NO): YES